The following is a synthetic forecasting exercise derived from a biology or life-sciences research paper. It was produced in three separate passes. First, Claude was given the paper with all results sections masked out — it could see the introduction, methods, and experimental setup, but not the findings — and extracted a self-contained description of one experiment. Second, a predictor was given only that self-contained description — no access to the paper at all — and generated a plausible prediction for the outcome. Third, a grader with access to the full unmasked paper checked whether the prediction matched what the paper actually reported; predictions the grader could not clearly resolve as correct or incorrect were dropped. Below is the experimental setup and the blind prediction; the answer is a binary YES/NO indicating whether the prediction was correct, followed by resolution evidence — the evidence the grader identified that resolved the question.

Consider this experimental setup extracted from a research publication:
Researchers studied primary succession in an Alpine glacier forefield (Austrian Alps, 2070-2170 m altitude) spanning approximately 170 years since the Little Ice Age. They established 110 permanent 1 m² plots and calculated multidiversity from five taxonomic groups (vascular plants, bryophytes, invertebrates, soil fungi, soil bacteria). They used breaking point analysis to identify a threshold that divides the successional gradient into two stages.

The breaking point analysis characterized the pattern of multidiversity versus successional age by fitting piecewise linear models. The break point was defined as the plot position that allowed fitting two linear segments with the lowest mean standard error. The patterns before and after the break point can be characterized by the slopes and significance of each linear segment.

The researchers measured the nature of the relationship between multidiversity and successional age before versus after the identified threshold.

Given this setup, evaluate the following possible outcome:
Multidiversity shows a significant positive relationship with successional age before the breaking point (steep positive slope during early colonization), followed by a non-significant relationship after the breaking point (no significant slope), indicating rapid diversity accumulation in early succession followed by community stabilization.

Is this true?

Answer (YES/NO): YES